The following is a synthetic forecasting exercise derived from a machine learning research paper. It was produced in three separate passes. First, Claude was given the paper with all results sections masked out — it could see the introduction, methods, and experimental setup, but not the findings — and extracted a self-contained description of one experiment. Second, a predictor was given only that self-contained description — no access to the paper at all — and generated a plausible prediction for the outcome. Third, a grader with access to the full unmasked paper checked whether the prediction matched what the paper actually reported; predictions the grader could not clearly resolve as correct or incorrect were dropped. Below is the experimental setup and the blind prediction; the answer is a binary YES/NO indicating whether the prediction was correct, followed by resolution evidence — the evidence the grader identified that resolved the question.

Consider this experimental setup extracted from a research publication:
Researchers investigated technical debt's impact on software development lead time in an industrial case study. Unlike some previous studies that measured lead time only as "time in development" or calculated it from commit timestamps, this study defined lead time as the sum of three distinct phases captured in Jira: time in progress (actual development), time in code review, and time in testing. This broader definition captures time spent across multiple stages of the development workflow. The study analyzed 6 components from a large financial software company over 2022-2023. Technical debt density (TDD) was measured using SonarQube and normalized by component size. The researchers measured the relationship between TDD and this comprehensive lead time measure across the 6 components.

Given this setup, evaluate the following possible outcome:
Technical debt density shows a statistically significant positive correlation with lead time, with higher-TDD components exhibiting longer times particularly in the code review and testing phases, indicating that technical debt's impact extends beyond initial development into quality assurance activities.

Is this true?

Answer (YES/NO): NO